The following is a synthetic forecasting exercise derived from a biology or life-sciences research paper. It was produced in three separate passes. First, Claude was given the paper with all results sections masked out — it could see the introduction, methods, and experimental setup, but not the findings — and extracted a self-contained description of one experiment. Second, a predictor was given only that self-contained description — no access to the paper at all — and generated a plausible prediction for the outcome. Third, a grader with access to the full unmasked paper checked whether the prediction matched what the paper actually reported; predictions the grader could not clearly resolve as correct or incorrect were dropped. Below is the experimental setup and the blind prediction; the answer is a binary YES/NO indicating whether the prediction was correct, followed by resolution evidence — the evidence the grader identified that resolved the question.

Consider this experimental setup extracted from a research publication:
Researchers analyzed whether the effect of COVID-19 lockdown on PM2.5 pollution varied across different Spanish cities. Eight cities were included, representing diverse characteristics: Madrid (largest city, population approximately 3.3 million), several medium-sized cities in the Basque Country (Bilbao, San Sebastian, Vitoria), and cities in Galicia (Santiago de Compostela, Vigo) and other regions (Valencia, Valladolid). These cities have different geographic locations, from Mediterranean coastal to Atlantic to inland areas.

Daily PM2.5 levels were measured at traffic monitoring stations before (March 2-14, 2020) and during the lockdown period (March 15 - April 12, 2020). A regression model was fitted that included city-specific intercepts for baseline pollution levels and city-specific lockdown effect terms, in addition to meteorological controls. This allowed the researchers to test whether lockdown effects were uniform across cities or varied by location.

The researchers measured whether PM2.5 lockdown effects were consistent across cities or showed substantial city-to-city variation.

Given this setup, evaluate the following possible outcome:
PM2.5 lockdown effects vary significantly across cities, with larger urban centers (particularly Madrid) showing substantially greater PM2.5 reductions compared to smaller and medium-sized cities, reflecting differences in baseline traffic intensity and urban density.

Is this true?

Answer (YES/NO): NO